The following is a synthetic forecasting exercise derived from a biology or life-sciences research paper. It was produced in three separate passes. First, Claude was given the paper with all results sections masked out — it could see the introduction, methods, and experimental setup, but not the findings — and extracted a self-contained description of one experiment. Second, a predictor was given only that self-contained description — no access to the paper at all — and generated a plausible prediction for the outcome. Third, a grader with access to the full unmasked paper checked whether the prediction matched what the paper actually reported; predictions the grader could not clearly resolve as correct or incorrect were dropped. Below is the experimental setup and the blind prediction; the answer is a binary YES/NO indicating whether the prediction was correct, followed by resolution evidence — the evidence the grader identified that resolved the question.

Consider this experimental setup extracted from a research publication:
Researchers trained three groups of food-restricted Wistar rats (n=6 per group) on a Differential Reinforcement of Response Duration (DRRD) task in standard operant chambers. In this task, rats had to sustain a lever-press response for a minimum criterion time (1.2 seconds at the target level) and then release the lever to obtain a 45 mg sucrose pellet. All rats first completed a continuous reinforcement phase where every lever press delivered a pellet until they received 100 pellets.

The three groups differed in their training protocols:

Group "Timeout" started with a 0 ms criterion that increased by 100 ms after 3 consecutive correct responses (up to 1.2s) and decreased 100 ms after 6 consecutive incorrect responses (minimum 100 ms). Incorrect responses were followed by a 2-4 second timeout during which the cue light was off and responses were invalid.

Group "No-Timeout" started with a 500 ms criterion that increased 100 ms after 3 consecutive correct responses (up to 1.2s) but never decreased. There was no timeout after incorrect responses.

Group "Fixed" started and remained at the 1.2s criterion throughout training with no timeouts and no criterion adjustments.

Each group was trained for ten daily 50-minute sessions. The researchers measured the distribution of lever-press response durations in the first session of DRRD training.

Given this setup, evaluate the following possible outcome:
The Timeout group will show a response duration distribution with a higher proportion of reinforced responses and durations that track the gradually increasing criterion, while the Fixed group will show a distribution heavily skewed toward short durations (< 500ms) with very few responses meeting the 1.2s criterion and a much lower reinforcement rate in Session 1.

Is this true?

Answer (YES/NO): NO